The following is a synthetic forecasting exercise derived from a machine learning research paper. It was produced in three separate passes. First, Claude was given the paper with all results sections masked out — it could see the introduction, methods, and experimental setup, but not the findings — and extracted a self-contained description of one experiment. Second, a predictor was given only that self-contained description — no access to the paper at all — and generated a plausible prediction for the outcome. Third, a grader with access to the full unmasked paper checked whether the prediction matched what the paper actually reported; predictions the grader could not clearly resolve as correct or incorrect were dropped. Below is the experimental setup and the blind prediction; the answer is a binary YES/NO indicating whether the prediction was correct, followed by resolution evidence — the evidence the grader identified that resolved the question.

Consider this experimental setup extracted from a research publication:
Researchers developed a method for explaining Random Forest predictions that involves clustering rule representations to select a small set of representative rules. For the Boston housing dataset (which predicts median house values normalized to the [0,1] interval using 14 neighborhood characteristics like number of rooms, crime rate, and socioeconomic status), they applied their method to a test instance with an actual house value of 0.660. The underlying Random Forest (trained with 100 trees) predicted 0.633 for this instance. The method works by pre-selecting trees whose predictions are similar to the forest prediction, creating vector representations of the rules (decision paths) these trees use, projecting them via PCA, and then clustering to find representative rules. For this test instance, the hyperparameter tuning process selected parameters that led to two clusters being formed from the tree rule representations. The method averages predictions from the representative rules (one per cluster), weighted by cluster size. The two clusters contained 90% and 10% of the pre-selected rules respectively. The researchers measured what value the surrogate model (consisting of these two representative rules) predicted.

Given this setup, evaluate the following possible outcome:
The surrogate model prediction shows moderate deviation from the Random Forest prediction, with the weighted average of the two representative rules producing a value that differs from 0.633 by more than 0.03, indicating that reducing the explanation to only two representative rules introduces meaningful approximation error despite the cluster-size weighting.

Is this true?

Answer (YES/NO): NO